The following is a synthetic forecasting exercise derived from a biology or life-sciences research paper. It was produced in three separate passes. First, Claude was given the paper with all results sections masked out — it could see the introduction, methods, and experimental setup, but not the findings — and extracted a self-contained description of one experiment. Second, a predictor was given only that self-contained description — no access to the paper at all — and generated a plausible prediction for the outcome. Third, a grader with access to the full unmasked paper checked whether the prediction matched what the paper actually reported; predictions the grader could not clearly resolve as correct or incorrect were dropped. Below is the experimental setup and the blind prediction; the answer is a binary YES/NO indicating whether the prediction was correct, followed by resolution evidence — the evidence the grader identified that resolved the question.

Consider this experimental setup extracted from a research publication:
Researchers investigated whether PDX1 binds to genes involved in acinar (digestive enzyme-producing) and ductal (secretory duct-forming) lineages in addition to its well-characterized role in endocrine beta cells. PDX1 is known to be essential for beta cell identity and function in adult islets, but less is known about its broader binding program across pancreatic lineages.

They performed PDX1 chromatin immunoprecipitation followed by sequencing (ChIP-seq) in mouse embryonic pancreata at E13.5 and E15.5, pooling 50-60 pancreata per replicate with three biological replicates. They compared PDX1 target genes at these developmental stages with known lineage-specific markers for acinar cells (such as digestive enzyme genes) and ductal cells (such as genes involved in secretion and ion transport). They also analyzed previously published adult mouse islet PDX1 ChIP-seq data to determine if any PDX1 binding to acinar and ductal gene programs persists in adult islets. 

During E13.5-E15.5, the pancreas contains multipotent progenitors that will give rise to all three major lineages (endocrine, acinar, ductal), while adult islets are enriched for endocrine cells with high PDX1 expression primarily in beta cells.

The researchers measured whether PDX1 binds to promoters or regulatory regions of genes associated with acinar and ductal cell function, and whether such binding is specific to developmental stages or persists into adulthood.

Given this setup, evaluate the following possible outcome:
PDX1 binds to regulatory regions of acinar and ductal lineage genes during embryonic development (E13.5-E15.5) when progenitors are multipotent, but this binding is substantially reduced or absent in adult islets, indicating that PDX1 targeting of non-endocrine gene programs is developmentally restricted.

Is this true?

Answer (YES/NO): NO